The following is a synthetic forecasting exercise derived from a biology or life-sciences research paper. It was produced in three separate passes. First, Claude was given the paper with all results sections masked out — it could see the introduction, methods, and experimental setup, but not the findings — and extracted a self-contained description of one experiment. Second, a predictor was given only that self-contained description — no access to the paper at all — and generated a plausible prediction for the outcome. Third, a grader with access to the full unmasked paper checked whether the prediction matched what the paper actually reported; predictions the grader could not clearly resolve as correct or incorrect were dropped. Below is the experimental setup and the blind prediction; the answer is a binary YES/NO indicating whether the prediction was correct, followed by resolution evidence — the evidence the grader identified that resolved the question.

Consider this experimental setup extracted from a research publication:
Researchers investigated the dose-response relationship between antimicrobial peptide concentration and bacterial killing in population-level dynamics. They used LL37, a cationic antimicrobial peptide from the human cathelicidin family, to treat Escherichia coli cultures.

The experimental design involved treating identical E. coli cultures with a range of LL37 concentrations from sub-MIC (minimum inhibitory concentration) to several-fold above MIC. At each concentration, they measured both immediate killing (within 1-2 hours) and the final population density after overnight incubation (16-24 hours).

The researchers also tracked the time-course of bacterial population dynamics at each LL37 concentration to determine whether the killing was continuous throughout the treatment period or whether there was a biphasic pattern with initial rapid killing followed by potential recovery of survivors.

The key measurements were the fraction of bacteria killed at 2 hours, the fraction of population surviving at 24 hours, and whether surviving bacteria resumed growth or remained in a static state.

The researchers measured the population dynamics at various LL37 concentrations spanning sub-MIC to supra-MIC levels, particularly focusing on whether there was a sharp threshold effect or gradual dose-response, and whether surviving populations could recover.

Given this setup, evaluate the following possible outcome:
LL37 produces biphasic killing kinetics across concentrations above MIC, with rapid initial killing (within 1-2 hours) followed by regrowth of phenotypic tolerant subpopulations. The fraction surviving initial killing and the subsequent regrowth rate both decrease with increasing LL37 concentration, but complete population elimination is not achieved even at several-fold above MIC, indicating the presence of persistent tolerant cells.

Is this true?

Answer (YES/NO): NO